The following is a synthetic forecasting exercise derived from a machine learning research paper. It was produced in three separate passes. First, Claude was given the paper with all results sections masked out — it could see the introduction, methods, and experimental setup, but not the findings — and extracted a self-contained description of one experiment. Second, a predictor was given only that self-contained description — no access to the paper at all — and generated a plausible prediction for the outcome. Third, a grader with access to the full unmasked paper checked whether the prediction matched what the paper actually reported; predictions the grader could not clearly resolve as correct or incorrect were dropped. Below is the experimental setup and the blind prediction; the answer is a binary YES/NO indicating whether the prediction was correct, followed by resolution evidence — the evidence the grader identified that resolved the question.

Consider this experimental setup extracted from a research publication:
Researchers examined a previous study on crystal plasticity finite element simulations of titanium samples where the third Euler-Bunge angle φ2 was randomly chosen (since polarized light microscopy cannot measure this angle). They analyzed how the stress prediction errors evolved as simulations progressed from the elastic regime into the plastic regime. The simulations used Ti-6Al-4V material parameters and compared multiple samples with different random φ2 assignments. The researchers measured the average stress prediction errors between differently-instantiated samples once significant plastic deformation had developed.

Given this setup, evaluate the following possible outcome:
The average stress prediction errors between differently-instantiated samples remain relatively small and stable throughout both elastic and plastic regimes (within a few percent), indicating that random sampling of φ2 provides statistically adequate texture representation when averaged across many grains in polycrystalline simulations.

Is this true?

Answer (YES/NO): NO